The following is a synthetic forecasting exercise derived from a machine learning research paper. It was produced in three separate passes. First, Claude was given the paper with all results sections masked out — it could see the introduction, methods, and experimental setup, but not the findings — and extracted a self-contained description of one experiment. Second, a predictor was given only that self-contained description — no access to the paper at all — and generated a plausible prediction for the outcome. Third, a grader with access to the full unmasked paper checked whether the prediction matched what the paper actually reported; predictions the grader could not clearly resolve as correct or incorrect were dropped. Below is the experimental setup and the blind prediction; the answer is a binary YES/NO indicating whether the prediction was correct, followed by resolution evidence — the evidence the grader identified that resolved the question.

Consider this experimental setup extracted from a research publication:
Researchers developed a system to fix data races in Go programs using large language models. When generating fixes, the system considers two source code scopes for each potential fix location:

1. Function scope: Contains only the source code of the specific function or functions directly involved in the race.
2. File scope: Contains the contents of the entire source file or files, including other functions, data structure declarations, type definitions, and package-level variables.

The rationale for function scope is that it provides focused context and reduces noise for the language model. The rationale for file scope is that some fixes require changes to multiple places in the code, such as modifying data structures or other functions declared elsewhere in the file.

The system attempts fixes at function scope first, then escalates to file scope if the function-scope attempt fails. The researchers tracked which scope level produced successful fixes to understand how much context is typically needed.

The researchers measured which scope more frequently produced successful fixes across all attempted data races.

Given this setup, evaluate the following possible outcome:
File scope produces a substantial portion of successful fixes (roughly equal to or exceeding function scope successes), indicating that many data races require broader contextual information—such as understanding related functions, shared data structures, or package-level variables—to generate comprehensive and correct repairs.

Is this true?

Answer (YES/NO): NO